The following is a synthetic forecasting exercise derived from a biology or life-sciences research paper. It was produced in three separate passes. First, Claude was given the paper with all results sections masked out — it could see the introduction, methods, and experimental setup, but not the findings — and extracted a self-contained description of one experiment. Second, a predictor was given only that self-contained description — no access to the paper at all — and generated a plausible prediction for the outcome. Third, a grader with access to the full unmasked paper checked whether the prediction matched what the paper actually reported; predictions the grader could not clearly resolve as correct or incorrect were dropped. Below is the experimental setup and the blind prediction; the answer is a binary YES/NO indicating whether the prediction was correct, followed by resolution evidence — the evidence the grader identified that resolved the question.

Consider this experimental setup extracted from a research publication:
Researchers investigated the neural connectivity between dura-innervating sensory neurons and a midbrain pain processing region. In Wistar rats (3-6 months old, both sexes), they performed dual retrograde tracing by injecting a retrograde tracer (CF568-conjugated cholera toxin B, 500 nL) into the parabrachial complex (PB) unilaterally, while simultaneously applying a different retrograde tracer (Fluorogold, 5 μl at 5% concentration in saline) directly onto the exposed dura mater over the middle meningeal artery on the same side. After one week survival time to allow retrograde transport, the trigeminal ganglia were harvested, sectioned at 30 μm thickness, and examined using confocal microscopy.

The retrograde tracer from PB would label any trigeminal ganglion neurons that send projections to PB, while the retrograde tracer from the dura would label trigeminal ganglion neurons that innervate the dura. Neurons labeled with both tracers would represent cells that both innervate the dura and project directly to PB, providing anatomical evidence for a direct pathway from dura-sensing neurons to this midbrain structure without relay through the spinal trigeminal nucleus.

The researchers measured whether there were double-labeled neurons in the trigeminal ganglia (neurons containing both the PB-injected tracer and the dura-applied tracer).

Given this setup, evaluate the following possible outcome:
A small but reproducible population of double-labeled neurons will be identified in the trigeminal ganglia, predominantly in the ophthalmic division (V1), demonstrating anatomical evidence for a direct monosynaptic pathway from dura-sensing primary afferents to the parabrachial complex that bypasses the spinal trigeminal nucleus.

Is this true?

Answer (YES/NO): YES